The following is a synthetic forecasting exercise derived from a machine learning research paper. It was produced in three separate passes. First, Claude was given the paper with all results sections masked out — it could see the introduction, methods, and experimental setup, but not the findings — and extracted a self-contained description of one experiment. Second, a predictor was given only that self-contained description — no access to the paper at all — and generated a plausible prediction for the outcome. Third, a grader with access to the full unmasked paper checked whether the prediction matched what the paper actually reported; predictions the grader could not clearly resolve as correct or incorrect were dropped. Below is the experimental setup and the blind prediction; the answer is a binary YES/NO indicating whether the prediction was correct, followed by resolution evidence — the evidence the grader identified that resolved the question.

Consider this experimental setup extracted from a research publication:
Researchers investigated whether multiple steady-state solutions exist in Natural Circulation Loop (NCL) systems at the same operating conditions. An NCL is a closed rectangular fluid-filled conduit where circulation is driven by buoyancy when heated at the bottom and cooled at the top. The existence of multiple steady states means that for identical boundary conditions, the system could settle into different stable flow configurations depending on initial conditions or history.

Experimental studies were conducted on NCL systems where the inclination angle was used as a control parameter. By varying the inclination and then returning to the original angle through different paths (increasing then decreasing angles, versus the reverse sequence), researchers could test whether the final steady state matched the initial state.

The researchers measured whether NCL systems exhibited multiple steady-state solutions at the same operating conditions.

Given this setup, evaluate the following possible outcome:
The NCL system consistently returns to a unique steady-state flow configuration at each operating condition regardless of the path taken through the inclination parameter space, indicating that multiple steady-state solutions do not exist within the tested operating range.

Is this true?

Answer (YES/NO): NO